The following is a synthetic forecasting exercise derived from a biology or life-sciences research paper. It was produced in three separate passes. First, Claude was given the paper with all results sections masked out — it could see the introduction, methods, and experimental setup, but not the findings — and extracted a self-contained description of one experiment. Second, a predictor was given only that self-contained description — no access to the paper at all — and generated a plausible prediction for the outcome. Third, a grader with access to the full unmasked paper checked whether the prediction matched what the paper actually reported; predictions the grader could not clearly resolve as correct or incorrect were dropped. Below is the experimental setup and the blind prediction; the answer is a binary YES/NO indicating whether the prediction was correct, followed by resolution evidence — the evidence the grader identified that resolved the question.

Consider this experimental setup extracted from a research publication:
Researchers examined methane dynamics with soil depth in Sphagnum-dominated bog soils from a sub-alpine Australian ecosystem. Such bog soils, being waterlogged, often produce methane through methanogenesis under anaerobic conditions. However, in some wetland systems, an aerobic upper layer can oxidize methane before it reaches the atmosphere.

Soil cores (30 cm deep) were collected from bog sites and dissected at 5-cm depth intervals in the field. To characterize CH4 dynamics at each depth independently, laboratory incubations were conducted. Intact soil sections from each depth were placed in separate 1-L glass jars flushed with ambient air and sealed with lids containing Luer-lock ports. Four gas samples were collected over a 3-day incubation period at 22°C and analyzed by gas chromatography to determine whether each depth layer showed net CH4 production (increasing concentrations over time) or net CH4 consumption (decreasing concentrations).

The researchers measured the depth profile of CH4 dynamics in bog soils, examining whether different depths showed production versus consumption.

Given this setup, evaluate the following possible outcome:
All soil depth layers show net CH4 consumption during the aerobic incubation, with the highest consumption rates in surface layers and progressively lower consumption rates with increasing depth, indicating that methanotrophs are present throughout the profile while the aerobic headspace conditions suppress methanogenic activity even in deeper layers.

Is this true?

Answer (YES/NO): NO